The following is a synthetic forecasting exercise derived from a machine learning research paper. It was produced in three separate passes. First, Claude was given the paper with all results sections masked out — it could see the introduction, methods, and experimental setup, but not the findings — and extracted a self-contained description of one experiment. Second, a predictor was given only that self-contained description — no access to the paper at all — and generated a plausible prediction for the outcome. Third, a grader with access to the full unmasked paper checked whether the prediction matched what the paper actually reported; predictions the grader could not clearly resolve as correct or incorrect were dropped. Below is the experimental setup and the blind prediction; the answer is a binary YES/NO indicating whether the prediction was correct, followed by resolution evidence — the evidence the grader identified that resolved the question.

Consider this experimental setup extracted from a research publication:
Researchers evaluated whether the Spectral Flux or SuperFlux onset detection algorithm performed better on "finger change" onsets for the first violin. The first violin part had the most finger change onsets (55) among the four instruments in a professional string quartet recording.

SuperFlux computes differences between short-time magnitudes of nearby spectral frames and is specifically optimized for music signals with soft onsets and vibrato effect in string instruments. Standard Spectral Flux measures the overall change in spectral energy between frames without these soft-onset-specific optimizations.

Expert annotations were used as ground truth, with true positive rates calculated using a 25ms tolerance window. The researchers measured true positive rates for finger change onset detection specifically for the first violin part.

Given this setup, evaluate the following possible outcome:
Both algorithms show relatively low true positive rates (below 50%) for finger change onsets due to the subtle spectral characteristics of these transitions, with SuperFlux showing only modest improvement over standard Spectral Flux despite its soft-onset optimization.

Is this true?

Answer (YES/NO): NO